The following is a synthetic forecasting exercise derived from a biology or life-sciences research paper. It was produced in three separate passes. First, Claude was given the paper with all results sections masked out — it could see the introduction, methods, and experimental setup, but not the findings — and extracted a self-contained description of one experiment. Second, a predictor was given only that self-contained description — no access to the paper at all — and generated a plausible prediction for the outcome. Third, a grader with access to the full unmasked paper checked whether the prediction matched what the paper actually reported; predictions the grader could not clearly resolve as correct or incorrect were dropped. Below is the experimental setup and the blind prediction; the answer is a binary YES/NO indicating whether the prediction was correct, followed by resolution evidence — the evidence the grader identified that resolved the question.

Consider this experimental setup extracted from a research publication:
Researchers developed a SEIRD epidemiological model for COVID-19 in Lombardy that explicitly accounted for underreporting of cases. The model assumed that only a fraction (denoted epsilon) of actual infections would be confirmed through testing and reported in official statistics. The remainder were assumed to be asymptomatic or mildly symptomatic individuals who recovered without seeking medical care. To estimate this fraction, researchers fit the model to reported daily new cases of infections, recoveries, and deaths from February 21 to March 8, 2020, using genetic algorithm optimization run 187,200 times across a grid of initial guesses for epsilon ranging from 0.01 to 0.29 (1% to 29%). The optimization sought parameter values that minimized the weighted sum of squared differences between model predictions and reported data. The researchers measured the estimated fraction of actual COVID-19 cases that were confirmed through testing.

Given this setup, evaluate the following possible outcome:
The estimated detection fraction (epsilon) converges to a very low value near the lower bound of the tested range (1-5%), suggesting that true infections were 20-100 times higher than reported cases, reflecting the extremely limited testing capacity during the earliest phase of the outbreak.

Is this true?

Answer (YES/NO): NO